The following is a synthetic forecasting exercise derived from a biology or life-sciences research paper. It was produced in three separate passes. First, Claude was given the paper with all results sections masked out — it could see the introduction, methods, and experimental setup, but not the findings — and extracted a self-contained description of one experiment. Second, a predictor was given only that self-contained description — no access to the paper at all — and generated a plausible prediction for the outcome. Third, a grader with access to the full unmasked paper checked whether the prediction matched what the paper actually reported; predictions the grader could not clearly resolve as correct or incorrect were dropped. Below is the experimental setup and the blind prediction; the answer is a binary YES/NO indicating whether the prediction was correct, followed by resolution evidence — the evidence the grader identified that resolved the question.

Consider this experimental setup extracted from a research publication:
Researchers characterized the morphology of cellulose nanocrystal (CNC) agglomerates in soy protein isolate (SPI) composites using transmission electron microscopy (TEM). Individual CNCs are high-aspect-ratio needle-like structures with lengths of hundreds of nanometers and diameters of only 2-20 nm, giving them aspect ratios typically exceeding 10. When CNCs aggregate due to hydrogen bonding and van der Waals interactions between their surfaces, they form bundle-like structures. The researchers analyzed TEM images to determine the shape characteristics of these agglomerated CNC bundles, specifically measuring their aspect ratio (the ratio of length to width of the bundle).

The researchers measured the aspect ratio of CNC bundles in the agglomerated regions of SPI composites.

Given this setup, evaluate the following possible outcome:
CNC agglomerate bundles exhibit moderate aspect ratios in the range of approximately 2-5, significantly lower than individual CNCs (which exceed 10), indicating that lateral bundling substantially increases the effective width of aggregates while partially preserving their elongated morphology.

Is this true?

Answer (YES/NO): YES